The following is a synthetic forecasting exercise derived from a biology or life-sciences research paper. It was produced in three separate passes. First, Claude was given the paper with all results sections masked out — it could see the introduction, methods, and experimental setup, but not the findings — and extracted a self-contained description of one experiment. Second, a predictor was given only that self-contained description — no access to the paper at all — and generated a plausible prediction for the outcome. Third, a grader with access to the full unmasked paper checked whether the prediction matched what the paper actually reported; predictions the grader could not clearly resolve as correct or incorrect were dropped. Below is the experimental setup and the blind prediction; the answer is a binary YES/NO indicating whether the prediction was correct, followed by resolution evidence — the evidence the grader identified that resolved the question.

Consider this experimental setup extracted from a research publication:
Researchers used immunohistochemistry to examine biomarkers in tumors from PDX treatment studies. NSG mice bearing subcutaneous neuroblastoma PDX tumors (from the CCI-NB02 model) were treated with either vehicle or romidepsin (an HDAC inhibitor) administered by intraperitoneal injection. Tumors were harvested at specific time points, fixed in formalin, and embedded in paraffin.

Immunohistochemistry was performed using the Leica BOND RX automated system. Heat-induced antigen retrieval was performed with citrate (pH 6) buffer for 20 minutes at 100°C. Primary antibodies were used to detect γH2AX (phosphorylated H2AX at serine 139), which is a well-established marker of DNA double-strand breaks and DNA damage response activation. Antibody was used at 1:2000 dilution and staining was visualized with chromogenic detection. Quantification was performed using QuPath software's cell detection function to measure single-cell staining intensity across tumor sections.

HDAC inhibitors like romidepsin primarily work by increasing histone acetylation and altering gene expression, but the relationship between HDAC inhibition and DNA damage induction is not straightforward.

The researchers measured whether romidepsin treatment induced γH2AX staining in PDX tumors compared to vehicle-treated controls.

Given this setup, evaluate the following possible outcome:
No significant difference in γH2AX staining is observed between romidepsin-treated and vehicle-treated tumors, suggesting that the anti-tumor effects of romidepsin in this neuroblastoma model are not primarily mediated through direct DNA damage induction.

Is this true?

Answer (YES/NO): YES